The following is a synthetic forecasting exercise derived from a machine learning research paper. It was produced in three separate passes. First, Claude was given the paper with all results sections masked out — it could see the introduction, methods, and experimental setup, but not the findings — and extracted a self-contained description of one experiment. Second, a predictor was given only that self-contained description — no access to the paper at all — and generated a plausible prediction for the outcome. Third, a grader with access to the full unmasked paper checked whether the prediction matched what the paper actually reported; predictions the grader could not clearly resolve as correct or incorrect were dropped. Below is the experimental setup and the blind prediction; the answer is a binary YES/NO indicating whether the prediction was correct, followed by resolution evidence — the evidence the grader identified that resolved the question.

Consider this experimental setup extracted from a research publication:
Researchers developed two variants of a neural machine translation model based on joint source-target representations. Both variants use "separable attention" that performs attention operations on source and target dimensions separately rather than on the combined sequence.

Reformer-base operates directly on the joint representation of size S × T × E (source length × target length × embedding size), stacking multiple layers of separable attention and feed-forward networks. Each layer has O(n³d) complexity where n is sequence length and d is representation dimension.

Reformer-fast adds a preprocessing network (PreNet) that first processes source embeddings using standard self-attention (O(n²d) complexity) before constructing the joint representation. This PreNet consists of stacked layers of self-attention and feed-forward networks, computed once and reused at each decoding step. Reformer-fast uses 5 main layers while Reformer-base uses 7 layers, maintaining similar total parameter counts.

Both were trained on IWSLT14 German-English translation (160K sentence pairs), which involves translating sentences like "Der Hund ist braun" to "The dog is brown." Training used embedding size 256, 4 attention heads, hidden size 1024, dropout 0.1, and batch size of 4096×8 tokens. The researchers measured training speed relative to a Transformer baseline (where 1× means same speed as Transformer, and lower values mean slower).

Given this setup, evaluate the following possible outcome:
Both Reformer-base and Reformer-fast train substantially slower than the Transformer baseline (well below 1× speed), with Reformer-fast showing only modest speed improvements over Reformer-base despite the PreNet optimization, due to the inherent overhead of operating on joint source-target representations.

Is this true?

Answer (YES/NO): NO